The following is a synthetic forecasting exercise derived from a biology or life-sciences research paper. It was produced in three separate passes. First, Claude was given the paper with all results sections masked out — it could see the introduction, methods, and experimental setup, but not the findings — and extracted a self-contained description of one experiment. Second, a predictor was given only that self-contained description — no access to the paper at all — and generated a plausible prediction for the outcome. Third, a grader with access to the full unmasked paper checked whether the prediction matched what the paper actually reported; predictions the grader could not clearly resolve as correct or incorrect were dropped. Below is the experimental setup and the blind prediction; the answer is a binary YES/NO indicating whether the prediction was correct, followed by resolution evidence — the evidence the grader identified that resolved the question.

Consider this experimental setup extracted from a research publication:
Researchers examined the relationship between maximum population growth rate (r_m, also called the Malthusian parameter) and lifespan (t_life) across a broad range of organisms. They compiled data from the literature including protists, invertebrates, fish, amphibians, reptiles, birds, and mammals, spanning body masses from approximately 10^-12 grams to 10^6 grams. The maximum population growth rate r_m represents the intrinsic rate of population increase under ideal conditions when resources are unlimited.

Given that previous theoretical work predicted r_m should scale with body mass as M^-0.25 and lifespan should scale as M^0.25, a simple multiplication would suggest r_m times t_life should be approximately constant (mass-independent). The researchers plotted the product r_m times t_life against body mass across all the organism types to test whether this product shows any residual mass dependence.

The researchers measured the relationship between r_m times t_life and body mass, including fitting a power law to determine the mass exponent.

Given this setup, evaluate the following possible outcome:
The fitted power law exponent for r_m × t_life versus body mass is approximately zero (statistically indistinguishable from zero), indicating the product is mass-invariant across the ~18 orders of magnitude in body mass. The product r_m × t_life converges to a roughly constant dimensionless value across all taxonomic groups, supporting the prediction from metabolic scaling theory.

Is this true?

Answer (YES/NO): YES